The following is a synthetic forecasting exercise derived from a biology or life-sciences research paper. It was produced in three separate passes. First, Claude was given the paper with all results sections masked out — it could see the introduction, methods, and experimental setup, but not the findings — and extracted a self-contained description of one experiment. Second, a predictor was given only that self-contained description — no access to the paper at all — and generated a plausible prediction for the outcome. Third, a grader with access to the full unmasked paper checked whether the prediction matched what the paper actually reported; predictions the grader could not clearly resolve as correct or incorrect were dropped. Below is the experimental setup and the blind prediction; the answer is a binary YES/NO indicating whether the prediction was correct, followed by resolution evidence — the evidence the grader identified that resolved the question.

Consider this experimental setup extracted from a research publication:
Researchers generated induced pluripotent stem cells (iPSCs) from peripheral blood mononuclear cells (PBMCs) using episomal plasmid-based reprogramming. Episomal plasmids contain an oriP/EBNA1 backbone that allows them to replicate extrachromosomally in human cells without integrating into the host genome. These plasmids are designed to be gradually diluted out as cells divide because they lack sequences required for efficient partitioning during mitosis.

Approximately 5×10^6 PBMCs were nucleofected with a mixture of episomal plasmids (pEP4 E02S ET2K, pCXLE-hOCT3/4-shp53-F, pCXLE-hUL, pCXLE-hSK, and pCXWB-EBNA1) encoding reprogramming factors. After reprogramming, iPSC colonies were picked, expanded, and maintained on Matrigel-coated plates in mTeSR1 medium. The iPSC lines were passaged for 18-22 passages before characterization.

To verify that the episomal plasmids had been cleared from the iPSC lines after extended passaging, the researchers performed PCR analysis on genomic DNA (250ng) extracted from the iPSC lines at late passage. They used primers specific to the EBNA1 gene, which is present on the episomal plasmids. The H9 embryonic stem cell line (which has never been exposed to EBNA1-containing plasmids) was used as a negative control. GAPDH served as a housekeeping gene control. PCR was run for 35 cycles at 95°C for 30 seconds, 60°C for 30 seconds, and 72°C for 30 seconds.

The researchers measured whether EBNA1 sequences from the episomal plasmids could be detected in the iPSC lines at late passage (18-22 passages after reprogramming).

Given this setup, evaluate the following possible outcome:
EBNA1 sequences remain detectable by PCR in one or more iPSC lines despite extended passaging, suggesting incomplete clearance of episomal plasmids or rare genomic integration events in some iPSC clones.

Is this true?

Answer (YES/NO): NO